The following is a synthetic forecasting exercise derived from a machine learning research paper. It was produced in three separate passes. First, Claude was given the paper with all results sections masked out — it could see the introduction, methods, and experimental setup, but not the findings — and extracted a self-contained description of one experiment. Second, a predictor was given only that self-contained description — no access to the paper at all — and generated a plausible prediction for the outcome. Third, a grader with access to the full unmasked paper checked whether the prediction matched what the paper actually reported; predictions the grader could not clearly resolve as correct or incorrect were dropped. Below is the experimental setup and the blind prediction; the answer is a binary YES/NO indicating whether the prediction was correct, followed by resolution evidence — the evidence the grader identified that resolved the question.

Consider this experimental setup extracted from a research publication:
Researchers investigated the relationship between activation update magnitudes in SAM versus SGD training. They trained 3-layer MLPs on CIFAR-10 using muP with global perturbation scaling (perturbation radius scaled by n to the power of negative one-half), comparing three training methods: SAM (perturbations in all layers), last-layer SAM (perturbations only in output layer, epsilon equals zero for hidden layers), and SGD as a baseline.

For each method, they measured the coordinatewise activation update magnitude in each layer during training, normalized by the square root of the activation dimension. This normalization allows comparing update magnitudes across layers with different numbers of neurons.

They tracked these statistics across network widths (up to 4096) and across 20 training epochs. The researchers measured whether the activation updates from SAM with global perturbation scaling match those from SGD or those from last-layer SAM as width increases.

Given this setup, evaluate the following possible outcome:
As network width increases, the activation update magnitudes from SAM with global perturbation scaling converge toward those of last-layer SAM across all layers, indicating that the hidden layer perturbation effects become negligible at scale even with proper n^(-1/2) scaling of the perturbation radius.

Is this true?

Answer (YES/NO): YES